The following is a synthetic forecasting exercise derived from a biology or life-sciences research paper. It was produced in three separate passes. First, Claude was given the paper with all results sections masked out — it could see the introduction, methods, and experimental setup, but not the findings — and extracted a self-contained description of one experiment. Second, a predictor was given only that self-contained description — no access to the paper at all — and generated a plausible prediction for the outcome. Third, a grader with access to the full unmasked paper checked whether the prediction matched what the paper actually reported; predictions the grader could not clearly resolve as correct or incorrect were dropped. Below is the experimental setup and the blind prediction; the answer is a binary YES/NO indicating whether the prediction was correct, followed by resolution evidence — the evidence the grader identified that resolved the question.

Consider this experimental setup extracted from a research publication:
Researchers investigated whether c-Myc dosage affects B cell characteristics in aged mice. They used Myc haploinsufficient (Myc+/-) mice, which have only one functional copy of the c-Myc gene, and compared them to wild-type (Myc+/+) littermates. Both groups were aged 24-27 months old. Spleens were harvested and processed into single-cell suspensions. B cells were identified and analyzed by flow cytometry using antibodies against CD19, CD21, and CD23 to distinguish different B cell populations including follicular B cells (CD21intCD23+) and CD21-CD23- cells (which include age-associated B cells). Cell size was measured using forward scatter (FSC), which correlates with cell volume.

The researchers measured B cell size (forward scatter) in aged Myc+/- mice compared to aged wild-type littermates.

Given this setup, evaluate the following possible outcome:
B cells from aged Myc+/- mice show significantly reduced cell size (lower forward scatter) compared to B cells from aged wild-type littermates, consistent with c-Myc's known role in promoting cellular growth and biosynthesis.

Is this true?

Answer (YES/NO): YES